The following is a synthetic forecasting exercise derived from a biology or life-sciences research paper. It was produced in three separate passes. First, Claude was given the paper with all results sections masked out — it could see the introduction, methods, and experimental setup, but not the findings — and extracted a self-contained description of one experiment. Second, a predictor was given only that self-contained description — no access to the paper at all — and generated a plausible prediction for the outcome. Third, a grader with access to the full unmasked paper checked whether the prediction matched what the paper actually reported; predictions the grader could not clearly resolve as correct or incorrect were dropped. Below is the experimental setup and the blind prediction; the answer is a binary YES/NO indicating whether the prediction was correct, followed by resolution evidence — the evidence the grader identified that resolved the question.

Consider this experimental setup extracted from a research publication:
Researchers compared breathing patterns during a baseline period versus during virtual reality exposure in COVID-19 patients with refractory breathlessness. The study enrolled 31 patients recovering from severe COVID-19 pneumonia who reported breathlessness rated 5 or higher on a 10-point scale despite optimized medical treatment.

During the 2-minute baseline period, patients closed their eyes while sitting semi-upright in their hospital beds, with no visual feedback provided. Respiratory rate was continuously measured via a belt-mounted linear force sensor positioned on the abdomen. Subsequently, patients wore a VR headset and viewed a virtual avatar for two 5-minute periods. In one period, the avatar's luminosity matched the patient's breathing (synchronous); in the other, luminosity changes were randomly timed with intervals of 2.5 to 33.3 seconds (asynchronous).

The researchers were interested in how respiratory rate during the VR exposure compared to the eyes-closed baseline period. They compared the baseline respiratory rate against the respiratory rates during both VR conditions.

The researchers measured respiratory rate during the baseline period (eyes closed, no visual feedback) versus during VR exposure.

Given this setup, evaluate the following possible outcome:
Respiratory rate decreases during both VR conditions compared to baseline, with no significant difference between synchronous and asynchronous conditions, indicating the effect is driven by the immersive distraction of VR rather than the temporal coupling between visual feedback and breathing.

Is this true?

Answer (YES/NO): NO